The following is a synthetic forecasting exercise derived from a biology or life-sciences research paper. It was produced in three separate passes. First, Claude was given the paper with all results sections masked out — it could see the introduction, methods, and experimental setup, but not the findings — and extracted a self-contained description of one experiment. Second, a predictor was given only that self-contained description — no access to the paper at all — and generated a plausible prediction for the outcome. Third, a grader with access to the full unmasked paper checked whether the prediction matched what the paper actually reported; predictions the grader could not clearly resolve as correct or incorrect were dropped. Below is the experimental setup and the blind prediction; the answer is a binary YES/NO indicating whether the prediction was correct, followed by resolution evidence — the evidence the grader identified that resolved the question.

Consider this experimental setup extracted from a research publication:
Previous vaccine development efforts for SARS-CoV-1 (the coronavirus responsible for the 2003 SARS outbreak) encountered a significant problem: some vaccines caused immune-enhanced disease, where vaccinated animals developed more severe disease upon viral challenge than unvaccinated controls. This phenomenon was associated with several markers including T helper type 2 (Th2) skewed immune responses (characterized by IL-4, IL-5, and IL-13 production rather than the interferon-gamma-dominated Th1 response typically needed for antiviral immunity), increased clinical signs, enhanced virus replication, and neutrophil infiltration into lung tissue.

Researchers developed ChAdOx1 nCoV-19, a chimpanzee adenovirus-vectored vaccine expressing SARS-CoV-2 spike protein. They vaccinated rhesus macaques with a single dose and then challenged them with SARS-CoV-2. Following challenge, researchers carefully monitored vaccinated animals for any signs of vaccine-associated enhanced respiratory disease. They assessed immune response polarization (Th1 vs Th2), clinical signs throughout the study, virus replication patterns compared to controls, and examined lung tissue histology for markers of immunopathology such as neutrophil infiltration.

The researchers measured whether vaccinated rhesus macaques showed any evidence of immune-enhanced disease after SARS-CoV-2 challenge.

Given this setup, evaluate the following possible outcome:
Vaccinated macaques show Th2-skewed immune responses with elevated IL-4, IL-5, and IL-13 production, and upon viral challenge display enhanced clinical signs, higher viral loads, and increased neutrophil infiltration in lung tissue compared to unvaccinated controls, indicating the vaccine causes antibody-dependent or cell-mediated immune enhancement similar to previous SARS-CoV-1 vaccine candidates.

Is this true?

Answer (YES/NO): NO